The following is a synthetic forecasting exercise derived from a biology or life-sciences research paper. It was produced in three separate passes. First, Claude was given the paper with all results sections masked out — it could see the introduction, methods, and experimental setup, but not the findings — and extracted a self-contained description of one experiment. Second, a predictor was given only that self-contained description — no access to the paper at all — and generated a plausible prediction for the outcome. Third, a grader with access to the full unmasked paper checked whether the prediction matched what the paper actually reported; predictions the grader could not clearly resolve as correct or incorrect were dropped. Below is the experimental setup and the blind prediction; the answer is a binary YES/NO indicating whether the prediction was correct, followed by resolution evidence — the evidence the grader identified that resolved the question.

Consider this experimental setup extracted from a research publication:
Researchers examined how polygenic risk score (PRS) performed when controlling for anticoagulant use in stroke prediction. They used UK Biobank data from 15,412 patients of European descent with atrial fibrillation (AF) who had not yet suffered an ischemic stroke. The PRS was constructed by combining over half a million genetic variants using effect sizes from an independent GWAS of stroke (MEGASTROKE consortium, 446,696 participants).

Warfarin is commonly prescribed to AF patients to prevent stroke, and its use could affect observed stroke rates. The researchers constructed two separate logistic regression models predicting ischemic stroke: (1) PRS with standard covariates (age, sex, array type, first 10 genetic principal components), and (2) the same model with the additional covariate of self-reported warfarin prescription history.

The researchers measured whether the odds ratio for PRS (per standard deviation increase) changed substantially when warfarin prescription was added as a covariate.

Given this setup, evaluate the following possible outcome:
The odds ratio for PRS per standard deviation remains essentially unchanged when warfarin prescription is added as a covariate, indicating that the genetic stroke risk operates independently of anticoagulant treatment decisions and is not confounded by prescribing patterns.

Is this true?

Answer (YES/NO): YES